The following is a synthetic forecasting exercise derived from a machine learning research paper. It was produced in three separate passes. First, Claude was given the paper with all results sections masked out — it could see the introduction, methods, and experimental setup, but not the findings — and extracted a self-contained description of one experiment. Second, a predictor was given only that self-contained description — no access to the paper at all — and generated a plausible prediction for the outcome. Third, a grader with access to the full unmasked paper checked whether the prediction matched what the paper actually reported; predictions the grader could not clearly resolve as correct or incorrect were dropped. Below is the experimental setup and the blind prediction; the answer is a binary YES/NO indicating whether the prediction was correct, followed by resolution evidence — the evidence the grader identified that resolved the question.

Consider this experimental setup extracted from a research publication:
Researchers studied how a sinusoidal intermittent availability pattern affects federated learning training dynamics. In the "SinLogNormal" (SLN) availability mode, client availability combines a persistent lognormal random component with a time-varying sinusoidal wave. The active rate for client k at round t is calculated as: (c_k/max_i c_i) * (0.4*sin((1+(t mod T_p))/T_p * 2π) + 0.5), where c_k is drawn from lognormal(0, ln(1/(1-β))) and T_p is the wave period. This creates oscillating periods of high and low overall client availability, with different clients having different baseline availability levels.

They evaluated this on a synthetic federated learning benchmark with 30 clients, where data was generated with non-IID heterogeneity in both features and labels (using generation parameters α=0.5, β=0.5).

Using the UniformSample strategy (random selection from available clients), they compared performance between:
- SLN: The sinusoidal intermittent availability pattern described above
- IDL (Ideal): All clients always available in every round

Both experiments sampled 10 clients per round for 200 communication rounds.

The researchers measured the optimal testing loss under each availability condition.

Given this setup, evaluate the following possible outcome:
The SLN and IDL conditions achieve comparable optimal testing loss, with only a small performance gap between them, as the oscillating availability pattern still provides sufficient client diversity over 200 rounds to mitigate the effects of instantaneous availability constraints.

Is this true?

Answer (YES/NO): YES